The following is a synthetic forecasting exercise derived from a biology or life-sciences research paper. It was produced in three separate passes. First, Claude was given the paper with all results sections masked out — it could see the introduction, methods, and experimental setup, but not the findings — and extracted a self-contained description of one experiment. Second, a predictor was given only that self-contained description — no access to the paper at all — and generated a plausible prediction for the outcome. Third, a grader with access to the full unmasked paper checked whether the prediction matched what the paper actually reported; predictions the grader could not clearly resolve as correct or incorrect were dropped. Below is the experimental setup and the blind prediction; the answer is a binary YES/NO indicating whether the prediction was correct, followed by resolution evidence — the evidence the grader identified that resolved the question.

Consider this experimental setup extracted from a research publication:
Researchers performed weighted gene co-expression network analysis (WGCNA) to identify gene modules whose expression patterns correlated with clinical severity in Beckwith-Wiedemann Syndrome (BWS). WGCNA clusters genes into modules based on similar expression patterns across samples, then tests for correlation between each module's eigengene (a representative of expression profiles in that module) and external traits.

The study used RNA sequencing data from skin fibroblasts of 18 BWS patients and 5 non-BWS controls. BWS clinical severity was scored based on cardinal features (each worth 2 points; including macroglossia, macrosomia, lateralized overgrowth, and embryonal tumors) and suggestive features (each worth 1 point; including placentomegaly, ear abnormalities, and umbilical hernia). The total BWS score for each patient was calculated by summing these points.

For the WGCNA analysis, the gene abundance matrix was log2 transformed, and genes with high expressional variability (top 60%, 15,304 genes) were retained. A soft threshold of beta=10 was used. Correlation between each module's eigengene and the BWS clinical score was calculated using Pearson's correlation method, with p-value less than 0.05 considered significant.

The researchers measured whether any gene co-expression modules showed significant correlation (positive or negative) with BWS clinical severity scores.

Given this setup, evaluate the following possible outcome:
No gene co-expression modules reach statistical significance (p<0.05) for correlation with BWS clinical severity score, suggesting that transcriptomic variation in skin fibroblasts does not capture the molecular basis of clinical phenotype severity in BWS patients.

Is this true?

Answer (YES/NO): NO